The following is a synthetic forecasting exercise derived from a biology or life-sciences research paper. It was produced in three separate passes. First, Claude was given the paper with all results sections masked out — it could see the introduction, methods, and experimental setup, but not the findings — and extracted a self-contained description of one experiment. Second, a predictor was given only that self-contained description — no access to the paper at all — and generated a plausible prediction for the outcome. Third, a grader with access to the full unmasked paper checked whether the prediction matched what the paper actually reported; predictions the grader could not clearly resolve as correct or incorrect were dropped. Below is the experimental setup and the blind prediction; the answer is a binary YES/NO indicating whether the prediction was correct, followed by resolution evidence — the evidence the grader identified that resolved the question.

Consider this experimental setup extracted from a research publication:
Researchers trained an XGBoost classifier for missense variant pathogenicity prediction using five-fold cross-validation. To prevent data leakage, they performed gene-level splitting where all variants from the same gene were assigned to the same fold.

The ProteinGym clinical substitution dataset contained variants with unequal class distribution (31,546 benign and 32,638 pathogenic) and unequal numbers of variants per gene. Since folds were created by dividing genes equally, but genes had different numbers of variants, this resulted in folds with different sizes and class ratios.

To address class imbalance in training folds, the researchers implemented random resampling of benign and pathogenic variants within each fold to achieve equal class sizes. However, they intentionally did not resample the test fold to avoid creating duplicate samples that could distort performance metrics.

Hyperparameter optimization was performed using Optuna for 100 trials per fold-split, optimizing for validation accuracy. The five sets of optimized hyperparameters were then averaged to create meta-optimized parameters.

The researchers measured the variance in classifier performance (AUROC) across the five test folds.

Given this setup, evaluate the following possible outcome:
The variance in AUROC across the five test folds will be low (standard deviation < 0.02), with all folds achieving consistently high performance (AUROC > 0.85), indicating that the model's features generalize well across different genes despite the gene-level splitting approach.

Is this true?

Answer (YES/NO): YES